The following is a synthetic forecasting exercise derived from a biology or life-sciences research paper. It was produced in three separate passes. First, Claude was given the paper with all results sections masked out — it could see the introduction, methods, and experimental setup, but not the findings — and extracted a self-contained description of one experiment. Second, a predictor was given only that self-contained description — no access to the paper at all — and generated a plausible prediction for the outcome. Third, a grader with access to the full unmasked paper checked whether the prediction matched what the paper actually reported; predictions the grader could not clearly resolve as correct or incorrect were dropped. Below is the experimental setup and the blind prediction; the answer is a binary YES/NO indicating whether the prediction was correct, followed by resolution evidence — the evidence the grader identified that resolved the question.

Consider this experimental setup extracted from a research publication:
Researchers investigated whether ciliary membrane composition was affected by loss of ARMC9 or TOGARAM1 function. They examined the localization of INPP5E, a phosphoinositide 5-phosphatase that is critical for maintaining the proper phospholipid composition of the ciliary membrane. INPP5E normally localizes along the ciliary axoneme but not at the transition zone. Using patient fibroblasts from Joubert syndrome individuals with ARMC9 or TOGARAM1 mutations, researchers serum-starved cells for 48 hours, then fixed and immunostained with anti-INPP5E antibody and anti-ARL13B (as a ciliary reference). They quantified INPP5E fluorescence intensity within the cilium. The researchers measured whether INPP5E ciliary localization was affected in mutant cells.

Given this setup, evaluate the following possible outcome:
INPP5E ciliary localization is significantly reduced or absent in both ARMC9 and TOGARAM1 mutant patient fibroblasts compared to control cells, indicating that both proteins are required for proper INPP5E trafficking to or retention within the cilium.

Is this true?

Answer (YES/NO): NO